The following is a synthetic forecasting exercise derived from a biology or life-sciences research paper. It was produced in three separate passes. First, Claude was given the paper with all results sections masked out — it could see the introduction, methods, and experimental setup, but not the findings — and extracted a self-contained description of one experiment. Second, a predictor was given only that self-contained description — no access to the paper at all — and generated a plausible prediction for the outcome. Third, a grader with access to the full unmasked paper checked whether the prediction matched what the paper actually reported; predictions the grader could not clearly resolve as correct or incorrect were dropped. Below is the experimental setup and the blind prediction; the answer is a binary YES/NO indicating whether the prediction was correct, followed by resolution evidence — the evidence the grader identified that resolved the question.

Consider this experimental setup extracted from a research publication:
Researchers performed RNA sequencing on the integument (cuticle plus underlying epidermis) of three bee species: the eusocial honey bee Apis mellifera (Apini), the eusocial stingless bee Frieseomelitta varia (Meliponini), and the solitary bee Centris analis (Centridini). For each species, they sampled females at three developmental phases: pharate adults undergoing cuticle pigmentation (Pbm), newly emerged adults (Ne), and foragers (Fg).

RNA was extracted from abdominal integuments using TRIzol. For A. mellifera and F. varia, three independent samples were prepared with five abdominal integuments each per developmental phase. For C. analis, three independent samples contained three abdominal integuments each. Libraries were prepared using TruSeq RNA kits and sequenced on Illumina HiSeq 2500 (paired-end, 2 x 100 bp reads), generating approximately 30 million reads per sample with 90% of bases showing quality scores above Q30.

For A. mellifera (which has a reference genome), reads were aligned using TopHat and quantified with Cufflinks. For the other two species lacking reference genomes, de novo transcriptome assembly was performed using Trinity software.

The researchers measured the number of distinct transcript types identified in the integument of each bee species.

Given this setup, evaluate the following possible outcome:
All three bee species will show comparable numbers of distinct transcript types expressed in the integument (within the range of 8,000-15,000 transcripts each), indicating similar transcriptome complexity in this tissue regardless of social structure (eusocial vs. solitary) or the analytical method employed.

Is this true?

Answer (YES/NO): NO